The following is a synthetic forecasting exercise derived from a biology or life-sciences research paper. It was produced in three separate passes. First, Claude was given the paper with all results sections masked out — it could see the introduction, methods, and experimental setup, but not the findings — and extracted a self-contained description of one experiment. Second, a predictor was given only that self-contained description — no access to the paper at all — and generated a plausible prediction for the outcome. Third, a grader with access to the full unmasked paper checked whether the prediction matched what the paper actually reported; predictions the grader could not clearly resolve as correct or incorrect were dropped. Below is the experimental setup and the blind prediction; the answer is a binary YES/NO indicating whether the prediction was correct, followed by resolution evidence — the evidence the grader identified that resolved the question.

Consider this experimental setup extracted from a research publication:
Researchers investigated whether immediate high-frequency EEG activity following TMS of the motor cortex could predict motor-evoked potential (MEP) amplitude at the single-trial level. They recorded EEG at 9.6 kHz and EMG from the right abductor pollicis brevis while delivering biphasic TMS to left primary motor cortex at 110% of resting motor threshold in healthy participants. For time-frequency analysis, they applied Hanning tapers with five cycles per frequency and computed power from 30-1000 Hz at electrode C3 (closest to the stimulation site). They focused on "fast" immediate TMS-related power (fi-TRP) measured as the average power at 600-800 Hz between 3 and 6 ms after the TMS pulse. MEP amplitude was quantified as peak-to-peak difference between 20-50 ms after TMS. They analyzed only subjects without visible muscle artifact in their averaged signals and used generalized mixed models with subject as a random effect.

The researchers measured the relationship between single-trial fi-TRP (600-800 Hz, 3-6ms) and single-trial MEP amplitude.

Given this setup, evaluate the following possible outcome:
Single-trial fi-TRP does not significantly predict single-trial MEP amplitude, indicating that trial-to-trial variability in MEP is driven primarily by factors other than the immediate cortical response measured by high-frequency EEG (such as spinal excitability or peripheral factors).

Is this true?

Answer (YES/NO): NO